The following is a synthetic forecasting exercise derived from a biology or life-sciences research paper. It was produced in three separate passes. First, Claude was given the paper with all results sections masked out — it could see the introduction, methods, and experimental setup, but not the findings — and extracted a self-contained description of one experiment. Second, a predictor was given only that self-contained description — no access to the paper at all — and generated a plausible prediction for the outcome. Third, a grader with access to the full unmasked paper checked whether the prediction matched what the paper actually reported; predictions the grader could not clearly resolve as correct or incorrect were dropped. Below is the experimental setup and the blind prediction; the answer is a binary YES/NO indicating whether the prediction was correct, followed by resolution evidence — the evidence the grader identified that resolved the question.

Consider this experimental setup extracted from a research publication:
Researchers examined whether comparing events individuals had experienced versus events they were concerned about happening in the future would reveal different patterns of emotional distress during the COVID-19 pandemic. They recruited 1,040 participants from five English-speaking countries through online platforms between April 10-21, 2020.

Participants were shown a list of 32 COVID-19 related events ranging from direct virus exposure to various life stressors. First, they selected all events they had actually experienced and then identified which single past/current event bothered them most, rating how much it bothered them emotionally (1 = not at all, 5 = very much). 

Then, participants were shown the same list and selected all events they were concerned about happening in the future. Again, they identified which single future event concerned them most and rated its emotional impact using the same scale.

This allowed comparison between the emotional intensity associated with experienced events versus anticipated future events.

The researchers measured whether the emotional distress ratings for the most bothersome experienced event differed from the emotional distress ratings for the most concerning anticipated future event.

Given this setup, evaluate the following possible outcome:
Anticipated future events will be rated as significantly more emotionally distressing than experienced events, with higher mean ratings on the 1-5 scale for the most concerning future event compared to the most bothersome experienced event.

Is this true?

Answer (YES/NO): YES